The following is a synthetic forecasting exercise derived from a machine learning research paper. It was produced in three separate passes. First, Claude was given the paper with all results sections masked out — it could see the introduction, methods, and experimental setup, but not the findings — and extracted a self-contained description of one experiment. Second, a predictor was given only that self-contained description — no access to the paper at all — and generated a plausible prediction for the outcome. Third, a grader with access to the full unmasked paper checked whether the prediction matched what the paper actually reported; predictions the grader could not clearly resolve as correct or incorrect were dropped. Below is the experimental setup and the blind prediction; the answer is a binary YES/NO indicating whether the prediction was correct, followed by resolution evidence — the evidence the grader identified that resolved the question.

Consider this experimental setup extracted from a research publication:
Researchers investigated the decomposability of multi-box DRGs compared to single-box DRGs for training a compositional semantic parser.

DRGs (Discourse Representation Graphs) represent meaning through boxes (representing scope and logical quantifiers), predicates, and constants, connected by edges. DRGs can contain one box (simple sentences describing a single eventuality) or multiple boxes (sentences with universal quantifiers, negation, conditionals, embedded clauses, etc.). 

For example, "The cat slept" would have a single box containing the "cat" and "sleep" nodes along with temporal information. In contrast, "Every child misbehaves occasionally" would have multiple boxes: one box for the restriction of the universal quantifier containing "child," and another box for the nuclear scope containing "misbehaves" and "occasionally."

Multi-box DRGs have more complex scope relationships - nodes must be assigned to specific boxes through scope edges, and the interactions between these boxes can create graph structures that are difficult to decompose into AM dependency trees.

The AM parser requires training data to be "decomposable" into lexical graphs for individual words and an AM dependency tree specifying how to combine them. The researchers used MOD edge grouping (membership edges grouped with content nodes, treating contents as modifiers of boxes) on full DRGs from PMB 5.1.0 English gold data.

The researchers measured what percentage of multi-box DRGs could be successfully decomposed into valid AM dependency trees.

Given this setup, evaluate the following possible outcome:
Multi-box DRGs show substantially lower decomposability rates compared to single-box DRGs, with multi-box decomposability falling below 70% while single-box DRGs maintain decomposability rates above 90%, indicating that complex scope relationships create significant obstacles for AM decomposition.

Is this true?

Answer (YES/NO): NO